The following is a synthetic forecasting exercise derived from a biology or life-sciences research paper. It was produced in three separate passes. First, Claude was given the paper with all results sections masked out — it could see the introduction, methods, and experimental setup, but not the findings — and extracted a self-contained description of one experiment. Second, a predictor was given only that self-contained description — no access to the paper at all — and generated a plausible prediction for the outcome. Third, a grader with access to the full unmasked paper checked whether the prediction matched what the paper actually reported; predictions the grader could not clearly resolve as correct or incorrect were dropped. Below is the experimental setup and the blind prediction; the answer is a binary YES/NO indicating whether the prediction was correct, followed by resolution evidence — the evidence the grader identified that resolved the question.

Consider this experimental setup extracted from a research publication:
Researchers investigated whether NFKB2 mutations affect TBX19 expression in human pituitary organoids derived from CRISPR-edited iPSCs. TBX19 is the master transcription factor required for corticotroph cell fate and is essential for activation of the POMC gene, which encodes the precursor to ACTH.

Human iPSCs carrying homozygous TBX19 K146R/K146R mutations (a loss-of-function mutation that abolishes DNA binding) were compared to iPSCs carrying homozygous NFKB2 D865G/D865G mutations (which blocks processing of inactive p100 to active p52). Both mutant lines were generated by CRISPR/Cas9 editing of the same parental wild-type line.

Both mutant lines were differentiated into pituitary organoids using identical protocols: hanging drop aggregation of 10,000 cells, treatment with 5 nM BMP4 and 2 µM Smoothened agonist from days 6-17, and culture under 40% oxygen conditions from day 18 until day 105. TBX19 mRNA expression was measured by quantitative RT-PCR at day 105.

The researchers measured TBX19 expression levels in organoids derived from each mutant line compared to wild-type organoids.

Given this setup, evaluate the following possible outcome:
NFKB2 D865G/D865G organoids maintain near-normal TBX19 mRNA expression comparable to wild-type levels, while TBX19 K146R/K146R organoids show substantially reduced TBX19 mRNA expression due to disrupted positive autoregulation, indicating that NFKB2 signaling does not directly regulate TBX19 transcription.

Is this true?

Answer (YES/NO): NO